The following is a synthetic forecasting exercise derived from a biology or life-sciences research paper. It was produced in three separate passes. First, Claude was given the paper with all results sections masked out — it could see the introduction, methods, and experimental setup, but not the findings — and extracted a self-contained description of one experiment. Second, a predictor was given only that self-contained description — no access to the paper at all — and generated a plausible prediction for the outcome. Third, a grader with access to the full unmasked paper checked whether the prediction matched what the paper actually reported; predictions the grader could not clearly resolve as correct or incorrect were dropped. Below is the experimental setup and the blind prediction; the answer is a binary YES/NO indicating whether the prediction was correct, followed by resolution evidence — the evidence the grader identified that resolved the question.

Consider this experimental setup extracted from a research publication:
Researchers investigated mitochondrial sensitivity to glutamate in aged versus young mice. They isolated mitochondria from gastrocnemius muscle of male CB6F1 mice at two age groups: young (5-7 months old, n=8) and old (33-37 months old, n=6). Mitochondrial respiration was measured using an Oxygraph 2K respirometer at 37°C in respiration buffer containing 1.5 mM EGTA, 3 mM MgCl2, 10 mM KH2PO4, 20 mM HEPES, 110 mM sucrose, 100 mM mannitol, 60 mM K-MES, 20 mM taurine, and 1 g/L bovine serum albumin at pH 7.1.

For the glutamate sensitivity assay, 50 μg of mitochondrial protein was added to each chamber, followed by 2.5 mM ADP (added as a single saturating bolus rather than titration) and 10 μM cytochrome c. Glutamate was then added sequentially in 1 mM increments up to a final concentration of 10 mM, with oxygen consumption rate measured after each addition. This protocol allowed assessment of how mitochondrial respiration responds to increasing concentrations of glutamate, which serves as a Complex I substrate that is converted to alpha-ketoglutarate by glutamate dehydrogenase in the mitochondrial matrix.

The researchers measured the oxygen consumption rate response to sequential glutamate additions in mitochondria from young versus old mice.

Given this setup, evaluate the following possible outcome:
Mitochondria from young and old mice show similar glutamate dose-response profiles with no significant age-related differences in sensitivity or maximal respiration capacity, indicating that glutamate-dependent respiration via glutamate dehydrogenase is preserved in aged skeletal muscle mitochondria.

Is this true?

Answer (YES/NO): NO